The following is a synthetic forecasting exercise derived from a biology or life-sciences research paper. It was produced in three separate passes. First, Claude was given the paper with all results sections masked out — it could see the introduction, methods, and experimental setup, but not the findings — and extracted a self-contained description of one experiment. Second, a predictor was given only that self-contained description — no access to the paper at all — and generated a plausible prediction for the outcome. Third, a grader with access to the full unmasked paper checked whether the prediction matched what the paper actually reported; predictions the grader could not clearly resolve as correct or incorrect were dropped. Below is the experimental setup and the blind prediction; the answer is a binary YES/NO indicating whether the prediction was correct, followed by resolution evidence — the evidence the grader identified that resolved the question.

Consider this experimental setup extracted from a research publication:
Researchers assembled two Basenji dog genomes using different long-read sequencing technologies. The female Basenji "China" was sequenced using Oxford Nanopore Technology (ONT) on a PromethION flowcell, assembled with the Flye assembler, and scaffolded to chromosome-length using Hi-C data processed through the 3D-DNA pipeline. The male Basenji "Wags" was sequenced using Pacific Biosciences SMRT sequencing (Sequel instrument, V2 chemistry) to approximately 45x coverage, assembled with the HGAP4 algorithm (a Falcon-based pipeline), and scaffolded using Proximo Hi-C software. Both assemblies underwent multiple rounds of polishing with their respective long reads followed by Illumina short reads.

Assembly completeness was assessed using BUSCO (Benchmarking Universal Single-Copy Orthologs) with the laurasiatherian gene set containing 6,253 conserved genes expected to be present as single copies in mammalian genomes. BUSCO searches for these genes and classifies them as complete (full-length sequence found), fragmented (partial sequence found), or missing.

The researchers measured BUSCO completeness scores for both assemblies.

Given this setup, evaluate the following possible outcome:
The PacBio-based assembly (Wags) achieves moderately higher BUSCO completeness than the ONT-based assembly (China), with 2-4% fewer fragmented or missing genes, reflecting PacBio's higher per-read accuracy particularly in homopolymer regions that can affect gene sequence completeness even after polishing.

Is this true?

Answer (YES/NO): NO